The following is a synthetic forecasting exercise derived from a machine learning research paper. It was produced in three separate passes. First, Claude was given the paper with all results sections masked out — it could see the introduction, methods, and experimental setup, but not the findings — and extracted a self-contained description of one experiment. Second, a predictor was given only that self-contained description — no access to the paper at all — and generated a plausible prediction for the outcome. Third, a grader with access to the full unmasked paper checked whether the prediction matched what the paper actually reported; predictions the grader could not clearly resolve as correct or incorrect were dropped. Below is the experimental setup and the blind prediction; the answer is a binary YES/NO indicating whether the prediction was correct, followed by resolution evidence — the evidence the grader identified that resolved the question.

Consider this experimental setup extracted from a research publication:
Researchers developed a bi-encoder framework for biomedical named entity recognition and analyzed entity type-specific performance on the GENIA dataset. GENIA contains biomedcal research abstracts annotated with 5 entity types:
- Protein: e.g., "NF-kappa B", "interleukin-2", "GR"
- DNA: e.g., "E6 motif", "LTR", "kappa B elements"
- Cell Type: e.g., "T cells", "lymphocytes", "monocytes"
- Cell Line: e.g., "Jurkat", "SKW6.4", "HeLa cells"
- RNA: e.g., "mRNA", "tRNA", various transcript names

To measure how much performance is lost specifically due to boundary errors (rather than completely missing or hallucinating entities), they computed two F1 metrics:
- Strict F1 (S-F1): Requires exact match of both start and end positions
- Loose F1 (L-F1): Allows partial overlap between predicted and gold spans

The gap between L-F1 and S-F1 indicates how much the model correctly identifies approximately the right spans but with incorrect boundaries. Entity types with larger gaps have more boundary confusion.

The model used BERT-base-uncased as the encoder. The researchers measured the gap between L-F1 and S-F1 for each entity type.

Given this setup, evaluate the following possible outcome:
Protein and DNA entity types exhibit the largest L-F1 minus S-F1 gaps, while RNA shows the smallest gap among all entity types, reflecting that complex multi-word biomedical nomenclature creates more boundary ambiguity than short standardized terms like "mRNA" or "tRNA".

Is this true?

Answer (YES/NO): NO